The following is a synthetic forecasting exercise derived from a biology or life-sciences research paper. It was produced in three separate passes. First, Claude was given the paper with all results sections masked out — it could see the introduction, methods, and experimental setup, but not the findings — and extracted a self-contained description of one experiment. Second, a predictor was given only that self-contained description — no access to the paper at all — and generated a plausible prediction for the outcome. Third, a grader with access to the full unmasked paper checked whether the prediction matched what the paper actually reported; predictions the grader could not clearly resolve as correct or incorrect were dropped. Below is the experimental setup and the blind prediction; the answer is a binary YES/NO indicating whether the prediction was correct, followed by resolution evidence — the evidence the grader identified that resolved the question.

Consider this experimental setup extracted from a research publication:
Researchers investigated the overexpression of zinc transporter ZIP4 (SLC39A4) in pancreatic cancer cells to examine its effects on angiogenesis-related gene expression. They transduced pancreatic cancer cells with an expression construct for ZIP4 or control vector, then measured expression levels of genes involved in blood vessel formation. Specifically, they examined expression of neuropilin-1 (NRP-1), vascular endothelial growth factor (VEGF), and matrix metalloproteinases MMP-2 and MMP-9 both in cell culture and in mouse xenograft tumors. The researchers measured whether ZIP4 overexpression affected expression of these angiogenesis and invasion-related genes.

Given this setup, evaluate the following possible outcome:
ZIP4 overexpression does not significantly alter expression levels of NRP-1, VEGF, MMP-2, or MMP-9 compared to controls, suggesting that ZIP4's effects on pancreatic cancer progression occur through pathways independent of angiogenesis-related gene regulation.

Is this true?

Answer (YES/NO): NO